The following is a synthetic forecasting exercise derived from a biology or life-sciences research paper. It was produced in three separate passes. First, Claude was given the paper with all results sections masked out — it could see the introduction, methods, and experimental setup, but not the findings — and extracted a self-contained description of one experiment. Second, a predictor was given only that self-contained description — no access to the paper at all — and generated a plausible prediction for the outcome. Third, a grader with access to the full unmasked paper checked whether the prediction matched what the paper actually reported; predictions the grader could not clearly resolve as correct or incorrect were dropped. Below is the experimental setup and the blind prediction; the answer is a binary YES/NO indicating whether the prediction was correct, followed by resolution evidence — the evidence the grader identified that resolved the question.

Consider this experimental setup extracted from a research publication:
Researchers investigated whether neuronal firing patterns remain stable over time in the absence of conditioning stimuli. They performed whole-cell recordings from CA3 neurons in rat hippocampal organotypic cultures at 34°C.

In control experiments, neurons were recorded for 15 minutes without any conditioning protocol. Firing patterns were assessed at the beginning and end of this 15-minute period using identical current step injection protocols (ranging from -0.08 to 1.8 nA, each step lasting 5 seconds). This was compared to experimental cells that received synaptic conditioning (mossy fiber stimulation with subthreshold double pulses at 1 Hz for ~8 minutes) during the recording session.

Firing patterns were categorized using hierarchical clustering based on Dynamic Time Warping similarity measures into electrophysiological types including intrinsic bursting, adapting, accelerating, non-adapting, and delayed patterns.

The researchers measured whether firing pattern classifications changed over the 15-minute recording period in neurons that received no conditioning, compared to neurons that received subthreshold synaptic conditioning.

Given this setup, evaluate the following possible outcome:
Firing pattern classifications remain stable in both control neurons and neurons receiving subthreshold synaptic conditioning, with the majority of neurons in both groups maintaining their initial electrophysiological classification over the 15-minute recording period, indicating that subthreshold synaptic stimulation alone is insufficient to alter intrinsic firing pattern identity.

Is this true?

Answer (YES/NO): NO